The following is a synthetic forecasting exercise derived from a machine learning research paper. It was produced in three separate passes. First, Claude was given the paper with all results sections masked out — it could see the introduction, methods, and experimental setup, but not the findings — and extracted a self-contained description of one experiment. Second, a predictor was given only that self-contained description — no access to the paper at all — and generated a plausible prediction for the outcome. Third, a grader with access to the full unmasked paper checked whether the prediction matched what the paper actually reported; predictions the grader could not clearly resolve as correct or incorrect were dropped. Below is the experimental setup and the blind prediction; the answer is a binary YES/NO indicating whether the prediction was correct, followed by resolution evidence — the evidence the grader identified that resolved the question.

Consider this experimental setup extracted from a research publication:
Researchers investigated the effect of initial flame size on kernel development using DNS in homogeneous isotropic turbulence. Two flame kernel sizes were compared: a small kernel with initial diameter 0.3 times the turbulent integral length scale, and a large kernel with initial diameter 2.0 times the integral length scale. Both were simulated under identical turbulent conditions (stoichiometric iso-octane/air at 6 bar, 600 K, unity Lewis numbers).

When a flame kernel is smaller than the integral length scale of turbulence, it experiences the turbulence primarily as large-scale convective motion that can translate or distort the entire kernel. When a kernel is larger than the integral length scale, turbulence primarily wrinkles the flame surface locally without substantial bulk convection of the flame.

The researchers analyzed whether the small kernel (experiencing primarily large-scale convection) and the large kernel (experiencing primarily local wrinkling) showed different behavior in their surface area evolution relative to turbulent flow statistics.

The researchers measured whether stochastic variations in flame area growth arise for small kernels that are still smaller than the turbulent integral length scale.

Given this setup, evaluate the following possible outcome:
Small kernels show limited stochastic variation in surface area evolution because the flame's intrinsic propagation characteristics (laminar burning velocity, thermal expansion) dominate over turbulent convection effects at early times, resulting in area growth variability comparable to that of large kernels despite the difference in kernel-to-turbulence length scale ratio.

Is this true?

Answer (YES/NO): NO